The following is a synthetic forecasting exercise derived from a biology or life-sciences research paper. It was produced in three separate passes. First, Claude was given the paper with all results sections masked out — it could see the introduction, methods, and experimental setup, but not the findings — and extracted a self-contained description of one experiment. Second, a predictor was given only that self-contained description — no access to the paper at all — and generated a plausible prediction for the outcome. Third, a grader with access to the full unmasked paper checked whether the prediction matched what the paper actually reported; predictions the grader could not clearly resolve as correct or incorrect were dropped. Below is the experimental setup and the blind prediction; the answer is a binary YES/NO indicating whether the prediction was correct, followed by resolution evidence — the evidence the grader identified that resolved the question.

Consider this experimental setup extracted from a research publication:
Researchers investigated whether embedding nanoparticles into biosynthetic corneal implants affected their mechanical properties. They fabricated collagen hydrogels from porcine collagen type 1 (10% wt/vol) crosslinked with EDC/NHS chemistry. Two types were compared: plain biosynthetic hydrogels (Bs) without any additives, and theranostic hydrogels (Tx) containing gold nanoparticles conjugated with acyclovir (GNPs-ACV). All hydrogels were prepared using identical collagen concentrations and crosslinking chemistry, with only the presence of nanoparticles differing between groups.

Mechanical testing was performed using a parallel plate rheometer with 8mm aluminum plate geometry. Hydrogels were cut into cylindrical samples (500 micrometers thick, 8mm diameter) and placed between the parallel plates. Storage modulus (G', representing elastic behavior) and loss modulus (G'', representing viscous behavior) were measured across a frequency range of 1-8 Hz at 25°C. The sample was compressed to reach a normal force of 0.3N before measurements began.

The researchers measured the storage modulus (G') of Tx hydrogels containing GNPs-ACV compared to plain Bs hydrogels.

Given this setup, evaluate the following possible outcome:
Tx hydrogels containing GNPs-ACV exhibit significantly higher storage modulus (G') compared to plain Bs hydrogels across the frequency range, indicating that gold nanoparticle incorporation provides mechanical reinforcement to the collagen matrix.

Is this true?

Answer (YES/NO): YES